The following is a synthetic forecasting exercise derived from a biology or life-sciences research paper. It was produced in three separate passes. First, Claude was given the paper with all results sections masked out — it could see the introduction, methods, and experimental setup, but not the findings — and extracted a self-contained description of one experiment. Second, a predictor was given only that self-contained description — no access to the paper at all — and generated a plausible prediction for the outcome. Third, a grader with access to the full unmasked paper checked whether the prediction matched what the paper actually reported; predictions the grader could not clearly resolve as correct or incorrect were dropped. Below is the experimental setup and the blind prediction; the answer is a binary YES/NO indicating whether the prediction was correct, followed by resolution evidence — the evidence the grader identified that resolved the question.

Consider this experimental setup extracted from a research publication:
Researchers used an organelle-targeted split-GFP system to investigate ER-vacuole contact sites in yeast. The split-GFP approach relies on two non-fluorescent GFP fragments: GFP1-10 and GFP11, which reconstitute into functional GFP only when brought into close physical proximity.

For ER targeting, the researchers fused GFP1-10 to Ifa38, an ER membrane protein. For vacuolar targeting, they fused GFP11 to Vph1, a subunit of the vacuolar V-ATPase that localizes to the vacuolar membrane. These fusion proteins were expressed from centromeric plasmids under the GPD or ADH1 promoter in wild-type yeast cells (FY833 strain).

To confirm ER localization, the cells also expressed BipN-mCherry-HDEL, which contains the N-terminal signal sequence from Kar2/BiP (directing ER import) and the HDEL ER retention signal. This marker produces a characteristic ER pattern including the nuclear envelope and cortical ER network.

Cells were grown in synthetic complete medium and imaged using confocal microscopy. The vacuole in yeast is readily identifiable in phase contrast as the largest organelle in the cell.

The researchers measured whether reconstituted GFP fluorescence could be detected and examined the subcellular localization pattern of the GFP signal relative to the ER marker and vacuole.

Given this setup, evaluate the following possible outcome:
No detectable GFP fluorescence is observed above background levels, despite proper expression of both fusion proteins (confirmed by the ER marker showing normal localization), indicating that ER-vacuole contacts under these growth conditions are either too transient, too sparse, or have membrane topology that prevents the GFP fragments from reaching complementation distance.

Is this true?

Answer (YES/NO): NO